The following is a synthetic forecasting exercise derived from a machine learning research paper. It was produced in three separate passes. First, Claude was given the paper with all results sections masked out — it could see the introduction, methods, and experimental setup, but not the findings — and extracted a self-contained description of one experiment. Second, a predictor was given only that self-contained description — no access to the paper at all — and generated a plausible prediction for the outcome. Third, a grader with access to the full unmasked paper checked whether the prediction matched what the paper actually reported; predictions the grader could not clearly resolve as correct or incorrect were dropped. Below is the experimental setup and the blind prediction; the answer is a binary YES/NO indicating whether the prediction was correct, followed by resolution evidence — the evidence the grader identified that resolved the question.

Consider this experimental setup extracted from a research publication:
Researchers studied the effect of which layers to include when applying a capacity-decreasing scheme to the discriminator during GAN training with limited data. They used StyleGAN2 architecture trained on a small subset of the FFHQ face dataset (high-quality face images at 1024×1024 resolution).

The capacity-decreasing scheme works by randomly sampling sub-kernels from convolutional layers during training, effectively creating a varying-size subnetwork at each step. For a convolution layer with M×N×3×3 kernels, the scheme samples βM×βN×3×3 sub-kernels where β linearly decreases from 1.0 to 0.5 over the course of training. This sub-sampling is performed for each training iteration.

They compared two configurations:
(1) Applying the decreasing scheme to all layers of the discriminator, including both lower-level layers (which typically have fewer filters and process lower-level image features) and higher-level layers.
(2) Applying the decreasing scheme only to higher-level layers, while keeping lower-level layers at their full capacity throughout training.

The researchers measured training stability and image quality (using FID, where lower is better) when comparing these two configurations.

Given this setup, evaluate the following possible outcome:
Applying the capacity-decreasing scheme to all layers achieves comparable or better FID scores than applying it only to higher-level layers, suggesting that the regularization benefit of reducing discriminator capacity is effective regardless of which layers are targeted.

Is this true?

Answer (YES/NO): NO